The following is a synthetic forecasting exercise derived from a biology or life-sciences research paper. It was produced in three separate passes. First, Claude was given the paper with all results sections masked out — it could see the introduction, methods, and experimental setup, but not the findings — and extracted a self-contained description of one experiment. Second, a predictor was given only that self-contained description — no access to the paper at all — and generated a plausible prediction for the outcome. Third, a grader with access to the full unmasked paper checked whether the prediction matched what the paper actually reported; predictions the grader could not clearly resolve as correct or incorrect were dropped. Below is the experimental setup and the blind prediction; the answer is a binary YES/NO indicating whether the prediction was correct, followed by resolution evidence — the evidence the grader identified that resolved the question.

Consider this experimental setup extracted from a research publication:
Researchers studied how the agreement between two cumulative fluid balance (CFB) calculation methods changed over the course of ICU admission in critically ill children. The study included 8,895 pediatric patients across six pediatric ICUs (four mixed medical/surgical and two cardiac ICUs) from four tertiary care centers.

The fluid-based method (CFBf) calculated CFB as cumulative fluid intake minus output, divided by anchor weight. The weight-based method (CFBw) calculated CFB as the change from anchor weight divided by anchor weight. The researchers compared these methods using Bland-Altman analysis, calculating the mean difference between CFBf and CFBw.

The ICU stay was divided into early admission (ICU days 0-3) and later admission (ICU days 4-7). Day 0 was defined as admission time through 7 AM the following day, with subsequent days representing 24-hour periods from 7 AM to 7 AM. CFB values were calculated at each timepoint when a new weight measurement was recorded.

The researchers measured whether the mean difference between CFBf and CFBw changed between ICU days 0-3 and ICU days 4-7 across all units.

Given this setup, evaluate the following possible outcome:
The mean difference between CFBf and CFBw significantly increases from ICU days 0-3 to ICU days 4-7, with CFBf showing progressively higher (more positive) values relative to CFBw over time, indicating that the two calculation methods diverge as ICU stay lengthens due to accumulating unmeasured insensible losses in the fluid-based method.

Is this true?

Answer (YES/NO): YES